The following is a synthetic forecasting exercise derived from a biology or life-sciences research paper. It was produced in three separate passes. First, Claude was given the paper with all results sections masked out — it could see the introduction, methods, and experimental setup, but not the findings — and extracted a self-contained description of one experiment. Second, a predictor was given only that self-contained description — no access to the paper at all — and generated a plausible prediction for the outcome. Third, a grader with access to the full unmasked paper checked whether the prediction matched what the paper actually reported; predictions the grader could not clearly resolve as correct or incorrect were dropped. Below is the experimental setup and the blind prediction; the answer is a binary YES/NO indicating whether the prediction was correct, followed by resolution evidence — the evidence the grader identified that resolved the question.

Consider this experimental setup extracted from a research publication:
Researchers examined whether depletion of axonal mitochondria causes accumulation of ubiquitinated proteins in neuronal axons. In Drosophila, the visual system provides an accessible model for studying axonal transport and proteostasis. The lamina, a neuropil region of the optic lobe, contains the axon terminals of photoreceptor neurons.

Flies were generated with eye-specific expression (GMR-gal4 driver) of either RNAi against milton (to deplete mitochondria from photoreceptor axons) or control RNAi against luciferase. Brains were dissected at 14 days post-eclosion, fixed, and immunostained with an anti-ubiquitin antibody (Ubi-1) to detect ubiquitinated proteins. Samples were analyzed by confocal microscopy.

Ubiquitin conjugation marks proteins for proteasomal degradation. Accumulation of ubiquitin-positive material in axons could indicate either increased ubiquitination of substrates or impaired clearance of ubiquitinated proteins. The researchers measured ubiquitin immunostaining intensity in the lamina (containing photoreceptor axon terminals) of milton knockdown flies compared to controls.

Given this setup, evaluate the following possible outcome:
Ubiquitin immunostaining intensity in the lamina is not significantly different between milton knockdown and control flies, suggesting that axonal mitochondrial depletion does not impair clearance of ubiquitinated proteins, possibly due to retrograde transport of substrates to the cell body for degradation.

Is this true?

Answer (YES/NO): NO